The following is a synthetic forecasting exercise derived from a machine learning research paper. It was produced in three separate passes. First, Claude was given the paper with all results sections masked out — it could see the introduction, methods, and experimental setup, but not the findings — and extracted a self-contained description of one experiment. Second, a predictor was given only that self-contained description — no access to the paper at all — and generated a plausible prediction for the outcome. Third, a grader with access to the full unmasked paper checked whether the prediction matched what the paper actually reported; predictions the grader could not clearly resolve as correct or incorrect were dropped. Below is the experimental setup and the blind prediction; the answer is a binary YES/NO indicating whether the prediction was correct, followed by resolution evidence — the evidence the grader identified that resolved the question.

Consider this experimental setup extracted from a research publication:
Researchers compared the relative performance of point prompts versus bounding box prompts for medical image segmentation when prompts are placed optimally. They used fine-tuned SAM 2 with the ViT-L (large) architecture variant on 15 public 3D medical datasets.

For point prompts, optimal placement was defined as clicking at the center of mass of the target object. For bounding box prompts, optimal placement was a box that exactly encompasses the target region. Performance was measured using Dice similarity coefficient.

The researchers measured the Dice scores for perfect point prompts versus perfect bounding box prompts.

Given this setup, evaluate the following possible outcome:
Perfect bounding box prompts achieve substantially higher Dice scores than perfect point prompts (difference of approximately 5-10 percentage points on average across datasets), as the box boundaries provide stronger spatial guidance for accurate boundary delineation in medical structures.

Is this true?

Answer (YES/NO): NO